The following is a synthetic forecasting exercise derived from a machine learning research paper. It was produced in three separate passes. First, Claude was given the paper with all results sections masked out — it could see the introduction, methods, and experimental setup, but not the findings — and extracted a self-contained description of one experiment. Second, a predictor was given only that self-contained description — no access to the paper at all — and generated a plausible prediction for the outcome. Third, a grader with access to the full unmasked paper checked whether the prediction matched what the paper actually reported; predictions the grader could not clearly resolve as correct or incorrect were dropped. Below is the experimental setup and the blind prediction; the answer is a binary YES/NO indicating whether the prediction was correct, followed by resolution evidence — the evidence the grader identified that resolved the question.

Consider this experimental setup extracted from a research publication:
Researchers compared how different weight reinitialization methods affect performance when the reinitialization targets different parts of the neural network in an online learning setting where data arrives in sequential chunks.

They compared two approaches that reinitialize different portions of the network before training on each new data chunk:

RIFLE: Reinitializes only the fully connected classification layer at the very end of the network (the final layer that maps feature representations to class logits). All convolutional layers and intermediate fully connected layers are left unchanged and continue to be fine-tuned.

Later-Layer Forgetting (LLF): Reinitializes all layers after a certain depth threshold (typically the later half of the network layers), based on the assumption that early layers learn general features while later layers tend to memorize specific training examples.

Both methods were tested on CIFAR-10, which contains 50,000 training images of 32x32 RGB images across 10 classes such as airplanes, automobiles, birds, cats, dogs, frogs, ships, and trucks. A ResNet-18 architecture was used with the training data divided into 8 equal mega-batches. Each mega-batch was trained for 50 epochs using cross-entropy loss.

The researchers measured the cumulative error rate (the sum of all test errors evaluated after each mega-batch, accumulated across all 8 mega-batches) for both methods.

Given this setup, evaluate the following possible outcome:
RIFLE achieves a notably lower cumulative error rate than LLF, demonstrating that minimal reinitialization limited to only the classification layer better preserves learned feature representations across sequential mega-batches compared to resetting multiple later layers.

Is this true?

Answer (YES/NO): NO